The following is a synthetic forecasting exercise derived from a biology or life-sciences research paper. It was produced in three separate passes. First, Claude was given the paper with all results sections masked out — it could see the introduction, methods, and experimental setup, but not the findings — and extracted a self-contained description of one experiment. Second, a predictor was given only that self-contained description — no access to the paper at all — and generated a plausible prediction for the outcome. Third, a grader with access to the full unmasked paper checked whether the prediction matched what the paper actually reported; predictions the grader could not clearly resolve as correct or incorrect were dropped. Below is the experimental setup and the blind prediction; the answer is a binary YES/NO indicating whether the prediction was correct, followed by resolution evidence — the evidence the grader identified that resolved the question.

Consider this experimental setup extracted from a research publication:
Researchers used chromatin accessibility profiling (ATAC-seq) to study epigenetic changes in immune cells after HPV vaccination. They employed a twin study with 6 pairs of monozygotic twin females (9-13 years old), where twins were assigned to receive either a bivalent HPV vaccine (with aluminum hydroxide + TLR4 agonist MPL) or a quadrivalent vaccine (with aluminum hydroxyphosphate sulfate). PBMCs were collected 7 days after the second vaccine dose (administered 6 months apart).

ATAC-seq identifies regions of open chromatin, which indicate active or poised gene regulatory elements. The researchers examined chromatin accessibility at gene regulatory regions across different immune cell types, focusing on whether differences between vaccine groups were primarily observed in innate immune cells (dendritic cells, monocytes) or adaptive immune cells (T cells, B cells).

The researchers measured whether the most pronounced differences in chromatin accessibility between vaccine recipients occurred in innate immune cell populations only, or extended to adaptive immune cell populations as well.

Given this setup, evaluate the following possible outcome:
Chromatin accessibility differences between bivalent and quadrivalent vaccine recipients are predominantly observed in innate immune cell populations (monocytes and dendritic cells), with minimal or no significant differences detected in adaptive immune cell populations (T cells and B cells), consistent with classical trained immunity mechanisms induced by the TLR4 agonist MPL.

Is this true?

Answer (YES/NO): NO